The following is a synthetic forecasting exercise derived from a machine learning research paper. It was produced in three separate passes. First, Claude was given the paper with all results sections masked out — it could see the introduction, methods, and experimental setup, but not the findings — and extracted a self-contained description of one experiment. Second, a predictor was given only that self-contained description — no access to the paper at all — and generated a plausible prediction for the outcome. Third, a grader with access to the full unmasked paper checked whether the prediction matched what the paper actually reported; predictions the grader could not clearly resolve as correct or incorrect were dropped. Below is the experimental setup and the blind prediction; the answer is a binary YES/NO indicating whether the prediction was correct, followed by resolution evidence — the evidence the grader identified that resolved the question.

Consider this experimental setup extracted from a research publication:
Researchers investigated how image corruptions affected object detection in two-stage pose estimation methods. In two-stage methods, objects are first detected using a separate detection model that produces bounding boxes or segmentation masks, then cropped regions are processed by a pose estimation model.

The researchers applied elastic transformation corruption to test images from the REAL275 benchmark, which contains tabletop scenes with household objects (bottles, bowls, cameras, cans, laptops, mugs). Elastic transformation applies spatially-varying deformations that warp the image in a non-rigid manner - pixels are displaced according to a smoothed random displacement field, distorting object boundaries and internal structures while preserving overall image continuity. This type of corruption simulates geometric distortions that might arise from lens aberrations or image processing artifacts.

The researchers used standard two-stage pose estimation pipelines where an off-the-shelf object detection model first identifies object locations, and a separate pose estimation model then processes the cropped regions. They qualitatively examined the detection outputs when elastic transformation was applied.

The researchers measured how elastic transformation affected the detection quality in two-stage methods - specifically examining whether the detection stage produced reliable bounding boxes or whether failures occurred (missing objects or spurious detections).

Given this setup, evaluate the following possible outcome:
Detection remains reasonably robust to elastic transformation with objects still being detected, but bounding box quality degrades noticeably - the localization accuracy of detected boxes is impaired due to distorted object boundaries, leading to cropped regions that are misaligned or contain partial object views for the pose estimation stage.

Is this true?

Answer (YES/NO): NO